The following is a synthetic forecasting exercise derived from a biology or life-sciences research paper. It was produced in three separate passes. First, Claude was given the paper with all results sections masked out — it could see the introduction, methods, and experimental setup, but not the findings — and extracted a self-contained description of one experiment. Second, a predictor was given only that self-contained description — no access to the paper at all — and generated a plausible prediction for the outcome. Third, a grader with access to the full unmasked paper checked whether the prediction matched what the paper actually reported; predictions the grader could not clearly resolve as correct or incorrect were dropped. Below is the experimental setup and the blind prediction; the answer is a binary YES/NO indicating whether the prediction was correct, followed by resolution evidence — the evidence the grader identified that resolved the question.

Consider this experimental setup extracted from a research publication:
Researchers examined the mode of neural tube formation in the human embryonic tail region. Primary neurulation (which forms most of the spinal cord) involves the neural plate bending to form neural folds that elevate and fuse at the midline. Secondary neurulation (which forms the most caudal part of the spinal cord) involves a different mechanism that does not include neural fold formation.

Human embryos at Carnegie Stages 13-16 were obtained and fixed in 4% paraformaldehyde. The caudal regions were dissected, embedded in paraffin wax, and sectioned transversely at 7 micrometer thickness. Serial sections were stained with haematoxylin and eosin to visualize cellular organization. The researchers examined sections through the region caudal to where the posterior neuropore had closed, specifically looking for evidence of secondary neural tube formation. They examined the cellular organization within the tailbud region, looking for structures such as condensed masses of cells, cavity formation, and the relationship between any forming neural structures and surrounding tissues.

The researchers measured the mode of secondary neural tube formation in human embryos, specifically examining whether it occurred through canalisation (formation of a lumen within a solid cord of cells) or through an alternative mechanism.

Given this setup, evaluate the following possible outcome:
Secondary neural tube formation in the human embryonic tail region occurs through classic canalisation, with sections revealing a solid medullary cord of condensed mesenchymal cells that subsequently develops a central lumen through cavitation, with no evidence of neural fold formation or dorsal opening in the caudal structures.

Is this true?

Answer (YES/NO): NO